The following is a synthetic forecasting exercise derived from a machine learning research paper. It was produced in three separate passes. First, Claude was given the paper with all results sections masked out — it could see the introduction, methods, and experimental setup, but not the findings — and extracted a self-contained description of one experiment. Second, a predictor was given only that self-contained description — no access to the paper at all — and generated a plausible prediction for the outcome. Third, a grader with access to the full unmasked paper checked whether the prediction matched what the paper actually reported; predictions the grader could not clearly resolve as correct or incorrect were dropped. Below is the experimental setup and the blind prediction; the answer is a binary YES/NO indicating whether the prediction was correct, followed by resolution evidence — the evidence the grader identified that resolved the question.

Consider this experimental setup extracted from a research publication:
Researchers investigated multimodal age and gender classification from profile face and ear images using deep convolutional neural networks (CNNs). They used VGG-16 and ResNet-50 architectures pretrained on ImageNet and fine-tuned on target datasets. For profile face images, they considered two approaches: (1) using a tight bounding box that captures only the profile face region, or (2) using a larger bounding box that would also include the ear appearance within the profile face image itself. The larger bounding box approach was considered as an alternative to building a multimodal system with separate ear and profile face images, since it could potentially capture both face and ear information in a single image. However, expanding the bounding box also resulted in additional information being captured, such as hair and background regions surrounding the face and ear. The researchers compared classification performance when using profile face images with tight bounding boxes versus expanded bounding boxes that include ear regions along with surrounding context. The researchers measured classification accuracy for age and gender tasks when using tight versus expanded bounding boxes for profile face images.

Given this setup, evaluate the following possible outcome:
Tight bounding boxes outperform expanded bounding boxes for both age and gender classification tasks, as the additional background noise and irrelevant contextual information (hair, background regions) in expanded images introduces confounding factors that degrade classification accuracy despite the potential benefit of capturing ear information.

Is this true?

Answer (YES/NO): YES